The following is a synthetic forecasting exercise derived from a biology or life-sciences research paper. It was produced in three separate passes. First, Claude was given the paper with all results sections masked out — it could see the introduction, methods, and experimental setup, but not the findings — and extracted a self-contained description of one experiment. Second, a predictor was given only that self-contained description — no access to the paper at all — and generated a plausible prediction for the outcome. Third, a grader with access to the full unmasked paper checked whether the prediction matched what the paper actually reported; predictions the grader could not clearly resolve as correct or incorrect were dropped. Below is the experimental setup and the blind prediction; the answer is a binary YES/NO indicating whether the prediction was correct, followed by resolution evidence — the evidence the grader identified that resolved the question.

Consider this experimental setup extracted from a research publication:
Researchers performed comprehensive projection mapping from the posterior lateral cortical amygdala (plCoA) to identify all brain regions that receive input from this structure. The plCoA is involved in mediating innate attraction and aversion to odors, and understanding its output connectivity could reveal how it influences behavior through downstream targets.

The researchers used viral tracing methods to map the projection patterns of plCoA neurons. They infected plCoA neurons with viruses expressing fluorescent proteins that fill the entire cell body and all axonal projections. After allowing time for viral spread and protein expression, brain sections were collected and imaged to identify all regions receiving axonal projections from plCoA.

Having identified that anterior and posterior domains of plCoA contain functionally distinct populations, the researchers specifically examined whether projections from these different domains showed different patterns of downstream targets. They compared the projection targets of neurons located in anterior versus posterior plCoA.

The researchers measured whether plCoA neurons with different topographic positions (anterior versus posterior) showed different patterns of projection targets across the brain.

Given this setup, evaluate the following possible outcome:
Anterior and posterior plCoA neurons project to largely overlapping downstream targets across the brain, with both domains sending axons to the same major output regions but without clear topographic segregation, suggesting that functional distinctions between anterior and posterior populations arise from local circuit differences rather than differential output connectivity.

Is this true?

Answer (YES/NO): NO